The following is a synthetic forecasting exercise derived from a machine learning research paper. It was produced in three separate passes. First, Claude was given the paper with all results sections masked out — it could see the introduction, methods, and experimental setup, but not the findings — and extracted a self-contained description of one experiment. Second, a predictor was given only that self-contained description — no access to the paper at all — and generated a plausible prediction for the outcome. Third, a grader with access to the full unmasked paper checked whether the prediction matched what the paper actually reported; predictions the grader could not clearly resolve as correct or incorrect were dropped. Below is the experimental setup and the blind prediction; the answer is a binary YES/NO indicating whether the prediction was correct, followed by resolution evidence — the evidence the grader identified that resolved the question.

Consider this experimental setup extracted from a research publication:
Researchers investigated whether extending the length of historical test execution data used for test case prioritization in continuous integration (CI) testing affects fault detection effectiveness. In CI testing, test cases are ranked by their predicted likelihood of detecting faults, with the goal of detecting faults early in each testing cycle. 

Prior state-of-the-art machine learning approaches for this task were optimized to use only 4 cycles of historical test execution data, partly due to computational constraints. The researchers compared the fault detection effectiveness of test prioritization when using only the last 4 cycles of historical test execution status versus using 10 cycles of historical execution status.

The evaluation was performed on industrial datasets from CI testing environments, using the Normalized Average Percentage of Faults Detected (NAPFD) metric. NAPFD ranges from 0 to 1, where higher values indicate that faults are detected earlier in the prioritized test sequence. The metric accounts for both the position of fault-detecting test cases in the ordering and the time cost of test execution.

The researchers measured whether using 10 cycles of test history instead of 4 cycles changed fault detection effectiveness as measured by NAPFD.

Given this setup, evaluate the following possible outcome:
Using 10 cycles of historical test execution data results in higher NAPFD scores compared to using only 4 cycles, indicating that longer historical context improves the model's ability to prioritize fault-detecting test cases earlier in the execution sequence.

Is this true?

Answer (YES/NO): YES